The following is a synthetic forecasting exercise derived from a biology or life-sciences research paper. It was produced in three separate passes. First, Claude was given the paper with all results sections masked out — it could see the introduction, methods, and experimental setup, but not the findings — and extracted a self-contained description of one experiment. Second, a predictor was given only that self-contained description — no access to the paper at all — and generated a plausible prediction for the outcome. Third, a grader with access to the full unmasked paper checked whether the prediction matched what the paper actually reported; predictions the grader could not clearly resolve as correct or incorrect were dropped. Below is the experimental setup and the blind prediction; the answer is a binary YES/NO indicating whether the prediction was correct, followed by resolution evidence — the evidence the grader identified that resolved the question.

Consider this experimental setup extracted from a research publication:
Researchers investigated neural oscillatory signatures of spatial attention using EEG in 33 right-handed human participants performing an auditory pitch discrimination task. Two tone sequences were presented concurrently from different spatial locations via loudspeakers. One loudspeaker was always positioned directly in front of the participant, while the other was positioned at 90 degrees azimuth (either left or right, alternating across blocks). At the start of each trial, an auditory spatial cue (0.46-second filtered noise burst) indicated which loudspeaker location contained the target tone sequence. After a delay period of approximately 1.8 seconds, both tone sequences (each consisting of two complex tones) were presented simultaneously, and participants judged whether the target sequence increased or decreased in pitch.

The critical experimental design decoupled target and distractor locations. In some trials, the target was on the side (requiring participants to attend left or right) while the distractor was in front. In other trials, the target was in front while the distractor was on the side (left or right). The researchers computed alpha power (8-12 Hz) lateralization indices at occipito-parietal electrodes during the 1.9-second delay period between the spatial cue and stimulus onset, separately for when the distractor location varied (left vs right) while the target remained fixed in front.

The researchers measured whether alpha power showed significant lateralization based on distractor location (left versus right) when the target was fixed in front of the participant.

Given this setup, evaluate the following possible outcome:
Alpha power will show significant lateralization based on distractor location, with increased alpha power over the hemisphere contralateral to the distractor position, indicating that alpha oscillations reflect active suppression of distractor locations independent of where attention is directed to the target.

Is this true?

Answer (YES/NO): YES